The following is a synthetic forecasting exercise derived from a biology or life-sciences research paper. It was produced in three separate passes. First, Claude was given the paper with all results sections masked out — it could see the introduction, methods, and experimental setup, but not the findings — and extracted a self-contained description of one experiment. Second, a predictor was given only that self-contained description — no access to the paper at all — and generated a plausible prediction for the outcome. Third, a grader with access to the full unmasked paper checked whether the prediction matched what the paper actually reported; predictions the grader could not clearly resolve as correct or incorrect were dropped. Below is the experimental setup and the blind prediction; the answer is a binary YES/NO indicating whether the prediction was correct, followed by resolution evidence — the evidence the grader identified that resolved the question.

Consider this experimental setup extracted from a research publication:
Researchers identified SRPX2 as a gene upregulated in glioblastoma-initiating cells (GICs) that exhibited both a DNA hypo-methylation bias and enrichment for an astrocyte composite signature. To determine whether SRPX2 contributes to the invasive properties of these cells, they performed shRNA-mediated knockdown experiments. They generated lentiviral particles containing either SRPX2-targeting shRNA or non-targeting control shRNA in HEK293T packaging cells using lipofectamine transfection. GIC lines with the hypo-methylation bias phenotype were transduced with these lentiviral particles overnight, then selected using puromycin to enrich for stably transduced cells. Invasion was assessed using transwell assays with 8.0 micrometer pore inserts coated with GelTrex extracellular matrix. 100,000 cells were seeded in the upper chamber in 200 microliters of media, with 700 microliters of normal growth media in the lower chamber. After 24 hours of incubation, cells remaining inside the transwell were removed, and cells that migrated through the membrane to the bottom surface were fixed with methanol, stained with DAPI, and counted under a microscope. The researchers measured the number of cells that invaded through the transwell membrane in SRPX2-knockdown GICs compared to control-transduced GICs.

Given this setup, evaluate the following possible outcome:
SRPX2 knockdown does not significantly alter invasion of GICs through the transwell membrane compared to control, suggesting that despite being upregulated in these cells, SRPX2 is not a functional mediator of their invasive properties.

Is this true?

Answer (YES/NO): NO